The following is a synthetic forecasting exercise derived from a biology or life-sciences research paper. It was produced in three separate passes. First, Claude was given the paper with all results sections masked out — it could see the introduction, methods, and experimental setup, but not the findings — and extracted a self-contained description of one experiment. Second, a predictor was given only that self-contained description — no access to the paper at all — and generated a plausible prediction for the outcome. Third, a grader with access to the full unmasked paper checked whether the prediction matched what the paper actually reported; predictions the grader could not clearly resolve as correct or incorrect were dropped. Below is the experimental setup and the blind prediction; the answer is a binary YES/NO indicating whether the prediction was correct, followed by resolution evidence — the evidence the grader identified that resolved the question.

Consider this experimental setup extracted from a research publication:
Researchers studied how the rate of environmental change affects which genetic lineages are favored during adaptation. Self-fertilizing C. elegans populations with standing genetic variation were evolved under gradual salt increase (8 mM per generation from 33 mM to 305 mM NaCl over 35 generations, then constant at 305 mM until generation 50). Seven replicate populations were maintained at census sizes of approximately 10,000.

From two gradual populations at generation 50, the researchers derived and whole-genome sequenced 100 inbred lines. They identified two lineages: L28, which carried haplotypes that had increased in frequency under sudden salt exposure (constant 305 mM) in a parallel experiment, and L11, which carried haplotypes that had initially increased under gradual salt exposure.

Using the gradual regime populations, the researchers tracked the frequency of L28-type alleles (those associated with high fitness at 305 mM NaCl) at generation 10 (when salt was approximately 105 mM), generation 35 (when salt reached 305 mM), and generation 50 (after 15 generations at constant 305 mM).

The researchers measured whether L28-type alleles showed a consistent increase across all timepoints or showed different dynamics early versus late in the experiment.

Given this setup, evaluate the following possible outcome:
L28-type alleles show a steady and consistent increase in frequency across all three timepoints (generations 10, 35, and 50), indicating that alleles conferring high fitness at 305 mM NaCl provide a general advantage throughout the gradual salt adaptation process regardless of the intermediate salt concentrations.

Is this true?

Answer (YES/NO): NO